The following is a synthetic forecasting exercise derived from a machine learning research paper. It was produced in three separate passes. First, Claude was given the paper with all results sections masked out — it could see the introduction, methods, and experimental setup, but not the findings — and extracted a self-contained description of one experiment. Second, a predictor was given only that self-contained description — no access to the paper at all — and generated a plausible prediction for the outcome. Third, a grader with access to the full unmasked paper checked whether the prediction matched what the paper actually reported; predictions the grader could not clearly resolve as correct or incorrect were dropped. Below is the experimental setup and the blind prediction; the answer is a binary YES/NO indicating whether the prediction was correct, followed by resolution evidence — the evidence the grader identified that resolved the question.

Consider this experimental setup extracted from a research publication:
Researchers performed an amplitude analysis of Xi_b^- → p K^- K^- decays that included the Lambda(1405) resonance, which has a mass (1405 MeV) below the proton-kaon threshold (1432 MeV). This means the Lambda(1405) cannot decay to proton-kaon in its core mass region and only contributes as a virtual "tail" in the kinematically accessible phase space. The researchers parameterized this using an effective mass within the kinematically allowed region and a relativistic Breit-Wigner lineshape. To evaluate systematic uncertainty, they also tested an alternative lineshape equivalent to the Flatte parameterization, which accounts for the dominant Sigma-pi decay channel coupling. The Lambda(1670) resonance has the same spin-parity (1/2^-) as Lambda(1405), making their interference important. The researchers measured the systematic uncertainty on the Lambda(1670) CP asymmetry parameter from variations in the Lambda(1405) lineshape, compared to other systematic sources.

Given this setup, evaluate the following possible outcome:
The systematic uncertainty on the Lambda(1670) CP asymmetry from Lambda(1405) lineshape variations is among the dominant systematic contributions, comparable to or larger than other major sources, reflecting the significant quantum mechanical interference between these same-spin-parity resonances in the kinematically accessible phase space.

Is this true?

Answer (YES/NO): YES